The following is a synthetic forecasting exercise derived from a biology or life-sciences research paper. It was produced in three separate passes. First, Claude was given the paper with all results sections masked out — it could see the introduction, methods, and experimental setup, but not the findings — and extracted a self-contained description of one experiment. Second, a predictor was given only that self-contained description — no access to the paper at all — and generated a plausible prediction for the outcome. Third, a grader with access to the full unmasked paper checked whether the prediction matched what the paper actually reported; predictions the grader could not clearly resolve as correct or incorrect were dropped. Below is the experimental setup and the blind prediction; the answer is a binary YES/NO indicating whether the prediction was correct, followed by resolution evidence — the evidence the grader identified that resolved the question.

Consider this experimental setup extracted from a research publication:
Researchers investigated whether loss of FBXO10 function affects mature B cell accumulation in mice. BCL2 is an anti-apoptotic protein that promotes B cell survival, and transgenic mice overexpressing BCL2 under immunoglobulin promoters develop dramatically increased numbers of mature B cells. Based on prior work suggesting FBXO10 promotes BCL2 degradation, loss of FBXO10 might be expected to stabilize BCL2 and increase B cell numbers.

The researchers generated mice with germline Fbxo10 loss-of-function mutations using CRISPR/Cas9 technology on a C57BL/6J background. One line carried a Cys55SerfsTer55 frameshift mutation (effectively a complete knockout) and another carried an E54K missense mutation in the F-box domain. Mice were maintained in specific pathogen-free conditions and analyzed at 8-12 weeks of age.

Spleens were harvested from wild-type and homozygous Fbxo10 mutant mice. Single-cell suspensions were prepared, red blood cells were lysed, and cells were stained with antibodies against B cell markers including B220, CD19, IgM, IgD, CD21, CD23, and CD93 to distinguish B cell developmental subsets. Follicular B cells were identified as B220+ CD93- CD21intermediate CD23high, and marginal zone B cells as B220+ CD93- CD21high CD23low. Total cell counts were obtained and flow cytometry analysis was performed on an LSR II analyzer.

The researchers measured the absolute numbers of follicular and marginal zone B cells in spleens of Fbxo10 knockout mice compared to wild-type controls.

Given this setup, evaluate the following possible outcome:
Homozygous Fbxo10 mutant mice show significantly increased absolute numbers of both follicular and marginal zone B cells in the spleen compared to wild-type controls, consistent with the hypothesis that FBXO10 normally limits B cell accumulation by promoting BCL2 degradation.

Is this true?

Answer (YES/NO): NO